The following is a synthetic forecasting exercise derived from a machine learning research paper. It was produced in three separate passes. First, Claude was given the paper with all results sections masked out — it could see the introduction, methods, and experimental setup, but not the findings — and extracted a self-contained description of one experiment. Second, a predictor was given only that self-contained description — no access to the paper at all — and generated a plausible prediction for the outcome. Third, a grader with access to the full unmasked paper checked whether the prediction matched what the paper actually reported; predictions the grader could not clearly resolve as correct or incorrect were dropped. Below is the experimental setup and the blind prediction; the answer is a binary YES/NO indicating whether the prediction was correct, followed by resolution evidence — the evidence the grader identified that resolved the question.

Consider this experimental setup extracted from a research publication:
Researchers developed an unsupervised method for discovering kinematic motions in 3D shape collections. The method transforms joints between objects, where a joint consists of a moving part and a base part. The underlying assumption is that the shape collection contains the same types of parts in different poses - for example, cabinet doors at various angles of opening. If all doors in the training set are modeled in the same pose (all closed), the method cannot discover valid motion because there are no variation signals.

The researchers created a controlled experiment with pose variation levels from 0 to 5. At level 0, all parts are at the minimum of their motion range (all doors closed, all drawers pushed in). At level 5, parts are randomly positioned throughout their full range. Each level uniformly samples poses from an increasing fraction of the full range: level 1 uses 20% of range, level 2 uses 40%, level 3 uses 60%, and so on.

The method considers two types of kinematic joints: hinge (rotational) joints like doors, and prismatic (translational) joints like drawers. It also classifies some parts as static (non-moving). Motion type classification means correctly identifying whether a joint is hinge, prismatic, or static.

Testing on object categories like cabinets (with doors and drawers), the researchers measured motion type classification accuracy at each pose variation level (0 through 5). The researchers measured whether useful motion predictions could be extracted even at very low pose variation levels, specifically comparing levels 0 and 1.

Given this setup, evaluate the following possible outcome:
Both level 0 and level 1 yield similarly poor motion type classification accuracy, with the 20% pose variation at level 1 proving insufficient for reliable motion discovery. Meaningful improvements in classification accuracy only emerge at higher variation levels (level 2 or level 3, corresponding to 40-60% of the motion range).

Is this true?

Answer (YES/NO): NO